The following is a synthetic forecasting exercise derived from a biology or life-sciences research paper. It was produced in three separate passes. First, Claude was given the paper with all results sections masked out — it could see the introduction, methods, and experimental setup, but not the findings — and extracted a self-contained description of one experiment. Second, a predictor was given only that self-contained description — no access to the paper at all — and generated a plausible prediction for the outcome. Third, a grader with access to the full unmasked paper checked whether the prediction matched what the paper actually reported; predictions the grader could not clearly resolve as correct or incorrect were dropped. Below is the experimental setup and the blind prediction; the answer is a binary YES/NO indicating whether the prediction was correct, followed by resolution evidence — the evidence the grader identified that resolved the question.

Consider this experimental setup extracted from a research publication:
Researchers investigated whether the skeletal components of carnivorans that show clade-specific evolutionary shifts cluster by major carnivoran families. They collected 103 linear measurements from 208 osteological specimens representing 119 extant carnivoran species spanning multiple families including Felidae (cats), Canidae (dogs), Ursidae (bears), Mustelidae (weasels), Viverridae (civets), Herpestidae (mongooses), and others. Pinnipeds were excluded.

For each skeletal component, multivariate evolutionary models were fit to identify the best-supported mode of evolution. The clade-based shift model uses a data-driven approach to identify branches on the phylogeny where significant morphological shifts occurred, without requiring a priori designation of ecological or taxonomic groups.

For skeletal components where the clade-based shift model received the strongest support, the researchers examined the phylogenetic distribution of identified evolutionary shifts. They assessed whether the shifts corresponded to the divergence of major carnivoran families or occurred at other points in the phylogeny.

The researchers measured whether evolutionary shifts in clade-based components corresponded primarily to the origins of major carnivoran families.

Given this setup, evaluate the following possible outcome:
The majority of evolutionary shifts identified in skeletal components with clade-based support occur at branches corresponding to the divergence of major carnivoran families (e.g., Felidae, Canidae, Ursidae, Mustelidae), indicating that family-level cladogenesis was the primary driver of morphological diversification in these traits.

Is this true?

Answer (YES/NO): YES